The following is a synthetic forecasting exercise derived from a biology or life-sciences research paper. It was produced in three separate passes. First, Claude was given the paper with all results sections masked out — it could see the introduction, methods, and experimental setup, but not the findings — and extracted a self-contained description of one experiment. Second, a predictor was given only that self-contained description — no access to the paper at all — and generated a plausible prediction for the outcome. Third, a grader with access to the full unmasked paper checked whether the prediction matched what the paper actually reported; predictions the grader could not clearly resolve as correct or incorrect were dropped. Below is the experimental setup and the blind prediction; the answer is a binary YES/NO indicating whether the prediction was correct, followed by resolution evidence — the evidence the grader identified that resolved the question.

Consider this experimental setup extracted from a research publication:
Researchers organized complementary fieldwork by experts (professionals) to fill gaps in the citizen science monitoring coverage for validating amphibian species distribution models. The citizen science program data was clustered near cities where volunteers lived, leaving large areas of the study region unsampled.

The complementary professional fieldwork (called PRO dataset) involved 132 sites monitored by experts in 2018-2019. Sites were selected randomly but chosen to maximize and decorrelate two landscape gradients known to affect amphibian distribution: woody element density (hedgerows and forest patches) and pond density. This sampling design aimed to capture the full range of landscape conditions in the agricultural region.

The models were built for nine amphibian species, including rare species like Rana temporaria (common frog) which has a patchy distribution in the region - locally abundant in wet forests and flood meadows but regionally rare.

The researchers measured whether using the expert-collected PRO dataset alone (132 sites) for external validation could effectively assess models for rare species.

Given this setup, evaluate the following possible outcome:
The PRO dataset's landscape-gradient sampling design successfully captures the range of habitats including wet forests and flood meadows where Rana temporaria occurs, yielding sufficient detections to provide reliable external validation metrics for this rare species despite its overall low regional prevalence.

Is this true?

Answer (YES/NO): NO